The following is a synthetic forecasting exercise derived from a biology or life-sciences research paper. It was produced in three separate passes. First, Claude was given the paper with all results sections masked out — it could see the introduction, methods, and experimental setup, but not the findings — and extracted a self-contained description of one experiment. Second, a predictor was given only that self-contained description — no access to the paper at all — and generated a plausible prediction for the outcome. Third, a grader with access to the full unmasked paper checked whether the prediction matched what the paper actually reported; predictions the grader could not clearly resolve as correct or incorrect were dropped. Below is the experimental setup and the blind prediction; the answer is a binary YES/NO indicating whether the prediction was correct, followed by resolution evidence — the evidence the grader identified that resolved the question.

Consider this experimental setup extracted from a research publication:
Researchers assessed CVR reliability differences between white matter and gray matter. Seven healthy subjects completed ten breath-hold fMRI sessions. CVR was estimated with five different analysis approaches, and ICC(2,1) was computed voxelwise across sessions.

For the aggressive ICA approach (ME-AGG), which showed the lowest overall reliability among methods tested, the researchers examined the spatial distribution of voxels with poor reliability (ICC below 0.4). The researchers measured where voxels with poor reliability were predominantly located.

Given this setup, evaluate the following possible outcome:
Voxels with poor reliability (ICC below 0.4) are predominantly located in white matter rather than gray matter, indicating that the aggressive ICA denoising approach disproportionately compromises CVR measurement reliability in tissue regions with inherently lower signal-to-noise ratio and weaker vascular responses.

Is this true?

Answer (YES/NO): YES